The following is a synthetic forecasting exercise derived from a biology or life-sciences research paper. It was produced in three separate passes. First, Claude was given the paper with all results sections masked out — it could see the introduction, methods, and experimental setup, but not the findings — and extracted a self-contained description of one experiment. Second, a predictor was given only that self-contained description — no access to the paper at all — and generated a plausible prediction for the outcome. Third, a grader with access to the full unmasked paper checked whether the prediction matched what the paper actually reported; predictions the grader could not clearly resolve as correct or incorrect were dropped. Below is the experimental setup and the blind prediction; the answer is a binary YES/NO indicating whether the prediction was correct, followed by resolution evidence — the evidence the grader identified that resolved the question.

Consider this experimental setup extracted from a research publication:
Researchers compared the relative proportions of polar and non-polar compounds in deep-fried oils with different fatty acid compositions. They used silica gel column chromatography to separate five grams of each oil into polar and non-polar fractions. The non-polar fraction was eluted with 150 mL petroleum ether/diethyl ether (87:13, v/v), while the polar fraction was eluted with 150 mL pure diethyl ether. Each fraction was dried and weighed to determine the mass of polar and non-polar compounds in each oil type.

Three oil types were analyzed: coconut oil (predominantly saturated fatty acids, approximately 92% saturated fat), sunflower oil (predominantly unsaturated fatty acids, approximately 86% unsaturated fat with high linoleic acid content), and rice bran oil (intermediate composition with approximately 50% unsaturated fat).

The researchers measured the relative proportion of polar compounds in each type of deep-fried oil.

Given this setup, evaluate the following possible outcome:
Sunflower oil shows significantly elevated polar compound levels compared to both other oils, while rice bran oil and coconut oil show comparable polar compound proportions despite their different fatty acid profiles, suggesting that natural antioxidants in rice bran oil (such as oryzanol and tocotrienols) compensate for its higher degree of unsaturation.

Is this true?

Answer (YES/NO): NO